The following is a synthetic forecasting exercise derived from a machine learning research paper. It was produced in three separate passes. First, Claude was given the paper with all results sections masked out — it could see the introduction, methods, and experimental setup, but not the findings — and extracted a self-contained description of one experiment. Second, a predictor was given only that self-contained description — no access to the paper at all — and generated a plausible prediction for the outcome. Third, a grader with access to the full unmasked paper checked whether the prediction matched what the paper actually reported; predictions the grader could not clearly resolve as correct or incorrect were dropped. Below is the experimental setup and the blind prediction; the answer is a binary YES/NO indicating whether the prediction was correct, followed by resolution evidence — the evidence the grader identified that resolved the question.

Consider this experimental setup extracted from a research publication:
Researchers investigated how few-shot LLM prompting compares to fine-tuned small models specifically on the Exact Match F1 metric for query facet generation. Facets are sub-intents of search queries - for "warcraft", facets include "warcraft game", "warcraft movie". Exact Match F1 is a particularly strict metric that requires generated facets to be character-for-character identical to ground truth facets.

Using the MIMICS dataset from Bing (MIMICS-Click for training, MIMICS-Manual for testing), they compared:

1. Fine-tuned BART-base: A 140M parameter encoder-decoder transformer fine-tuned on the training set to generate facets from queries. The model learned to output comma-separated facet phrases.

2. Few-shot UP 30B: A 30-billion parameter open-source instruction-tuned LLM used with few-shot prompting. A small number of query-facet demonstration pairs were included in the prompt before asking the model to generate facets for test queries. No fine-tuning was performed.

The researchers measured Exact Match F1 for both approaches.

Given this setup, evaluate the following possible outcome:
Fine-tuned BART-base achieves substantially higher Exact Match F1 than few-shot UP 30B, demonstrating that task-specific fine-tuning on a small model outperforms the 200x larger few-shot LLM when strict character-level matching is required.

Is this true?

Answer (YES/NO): NO